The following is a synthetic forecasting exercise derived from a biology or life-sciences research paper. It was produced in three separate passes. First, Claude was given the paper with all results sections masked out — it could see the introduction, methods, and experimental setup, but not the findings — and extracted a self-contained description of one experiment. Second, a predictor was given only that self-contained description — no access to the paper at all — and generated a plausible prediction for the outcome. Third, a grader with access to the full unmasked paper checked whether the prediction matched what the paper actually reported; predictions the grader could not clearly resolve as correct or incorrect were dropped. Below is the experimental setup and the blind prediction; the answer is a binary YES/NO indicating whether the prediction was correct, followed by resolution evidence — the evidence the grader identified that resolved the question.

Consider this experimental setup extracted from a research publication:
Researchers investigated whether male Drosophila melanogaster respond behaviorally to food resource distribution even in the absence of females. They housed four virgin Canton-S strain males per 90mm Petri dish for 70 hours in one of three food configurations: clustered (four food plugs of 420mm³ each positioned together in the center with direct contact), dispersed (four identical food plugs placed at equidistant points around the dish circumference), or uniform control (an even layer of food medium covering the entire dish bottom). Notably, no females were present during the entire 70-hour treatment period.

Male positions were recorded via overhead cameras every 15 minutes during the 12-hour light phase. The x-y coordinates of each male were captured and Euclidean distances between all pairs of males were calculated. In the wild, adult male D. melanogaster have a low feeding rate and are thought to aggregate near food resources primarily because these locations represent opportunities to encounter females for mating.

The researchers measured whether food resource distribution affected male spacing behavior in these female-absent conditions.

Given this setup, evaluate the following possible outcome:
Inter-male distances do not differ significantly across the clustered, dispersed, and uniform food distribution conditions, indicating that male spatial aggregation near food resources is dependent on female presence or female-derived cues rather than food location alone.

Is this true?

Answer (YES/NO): NO